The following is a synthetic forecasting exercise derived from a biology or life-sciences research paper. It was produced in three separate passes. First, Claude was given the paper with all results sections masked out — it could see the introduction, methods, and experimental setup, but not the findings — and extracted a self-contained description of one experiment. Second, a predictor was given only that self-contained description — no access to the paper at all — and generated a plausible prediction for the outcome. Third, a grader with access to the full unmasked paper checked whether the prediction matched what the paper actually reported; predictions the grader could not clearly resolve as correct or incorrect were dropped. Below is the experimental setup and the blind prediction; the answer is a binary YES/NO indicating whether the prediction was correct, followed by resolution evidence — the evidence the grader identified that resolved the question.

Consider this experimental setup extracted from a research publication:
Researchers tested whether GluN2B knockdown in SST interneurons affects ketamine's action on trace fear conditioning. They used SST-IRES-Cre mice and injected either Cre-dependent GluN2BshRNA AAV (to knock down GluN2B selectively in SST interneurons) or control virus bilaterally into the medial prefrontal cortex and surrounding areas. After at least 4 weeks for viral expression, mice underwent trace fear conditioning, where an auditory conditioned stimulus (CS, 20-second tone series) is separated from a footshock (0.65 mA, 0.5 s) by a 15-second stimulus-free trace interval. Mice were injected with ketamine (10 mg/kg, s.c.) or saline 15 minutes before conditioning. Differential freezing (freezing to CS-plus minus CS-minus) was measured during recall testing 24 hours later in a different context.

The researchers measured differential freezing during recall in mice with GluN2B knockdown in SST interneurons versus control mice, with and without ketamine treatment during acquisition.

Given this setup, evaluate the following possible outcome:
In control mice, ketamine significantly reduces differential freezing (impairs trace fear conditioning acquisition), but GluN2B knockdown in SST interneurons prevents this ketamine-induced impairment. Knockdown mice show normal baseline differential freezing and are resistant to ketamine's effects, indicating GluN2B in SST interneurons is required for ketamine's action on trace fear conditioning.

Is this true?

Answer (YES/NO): YES